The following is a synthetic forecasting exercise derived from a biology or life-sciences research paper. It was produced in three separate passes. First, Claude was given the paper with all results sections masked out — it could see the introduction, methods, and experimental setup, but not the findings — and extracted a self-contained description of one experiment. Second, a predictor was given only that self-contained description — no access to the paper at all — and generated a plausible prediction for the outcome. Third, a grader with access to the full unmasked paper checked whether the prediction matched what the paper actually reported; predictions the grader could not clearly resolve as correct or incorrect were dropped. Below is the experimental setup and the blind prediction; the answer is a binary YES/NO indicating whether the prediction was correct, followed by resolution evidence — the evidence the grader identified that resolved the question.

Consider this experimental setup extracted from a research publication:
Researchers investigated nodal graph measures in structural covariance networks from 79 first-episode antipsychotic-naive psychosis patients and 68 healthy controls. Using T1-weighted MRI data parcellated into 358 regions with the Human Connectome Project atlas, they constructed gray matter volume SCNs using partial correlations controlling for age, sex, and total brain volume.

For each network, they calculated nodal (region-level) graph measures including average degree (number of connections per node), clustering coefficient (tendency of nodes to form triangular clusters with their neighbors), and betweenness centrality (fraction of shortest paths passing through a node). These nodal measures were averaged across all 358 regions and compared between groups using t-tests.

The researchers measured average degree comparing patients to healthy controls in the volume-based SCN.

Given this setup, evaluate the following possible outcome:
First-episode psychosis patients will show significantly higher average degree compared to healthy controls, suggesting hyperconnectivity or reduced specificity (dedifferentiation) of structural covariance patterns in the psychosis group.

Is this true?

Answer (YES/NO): NO